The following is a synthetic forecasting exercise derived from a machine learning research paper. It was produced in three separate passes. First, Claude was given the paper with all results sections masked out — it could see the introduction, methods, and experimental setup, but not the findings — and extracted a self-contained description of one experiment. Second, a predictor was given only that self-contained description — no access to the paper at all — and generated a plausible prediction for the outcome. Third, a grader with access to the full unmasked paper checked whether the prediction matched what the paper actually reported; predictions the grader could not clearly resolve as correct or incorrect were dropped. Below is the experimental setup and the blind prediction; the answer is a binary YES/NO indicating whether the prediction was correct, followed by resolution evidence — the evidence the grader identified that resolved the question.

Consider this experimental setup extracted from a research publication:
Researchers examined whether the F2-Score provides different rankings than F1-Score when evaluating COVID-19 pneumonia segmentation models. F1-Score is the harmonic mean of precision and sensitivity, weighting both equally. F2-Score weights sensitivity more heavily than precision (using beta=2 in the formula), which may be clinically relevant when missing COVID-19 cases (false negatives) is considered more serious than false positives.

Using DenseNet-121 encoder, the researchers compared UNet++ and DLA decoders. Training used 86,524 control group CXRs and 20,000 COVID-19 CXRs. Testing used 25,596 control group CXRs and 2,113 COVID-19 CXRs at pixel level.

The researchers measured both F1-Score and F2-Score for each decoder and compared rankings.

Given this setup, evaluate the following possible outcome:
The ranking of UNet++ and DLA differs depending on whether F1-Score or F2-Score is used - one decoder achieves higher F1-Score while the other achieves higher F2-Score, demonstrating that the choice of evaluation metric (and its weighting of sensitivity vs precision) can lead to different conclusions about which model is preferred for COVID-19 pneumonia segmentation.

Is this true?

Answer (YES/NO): NO